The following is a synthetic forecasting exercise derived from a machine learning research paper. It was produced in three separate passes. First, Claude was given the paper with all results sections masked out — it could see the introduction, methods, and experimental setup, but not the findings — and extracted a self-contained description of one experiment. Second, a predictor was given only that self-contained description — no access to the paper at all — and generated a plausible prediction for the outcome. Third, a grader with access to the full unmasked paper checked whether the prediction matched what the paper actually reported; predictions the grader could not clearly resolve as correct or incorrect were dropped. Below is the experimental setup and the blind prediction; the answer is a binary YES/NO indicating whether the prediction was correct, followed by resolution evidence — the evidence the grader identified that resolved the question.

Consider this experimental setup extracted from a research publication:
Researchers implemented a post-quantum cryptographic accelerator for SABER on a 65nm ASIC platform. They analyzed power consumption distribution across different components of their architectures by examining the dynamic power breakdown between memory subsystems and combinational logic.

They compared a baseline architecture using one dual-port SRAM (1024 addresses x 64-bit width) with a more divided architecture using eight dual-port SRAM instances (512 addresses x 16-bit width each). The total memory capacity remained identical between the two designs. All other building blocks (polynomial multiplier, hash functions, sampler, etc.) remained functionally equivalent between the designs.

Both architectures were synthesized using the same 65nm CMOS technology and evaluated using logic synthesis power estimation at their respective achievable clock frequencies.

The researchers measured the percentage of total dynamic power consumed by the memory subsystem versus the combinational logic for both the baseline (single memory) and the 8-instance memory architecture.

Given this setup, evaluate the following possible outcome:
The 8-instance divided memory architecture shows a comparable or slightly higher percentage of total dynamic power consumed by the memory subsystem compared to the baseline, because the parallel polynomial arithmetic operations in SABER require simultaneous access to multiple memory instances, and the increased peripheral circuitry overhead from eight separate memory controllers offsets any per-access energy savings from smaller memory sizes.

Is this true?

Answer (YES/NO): NO